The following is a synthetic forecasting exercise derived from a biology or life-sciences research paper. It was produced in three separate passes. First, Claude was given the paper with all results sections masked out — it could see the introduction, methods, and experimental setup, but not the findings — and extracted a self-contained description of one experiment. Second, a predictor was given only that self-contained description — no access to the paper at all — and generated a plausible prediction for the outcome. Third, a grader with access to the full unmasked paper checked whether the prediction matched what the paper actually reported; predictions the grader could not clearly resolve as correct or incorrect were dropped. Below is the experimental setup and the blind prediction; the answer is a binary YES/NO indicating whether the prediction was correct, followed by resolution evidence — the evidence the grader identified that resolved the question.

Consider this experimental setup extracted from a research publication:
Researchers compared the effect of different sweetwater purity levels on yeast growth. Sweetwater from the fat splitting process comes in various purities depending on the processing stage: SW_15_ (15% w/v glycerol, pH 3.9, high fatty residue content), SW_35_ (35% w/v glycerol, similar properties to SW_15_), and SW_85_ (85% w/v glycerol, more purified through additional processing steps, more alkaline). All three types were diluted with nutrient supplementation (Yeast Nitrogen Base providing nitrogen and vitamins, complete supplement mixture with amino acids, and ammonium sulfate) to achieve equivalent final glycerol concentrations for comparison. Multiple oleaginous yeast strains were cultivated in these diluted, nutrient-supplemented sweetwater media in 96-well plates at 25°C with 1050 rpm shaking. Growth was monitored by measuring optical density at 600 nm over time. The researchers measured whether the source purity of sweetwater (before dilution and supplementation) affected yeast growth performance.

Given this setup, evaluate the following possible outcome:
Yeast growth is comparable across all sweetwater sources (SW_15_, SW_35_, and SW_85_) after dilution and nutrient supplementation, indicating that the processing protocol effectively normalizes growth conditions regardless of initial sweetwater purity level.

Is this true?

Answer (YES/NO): YES